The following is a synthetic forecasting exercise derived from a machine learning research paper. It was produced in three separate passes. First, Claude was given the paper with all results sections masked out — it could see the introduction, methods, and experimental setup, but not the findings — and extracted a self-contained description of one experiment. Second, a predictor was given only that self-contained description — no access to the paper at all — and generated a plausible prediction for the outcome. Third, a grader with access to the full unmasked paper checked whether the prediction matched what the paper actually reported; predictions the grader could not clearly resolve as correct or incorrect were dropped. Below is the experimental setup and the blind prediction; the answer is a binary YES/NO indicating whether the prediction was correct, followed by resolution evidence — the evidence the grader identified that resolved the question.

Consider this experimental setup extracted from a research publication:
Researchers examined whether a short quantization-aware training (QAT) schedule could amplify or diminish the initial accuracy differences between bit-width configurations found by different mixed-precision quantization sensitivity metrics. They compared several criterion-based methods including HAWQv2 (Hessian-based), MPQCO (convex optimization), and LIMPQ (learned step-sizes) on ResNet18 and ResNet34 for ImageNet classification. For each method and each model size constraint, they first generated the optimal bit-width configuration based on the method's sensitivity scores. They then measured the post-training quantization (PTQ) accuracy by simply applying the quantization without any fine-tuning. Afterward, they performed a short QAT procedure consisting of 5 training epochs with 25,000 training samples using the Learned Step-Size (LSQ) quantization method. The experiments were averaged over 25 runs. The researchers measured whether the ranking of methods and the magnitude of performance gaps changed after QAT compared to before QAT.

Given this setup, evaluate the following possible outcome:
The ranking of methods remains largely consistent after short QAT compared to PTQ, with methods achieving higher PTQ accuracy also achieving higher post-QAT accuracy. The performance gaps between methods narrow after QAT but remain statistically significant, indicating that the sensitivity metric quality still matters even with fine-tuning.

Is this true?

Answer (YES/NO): NO